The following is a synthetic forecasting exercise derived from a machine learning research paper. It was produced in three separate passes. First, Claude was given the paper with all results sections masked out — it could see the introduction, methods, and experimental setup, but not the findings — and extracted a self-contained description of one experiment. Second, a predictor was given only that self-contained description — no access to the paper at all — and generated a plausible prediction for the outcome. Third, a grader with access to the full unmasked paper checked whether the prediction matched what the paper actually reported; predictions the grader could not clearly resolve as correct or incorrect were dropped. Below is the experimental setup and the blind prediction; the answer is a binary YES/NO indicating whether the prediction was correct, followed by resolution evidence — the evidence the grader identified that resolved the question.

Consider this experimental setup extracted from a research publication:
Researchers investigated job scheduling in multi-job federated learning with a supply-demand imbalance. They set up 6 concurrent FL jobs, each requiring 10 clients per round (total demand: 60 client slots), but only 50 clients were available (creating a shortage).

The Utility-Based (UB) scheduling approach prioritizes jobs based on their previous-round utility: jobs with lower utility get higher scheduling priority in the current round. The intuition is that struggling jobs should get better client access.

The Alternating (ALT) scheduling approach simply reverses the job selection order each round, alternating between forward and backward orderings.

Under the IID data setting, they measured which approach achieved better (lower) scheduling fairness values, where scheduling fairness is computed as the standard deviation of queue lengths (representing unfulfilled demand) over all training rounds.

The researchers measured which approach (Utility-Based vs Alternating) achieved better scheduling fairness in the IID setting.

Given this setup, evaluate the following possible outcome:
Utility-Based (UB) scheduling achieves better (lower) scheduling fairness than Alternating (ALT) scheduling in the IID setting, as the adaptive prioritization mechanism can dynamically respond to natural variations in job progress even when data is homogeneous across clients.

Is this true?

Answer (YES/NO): NO